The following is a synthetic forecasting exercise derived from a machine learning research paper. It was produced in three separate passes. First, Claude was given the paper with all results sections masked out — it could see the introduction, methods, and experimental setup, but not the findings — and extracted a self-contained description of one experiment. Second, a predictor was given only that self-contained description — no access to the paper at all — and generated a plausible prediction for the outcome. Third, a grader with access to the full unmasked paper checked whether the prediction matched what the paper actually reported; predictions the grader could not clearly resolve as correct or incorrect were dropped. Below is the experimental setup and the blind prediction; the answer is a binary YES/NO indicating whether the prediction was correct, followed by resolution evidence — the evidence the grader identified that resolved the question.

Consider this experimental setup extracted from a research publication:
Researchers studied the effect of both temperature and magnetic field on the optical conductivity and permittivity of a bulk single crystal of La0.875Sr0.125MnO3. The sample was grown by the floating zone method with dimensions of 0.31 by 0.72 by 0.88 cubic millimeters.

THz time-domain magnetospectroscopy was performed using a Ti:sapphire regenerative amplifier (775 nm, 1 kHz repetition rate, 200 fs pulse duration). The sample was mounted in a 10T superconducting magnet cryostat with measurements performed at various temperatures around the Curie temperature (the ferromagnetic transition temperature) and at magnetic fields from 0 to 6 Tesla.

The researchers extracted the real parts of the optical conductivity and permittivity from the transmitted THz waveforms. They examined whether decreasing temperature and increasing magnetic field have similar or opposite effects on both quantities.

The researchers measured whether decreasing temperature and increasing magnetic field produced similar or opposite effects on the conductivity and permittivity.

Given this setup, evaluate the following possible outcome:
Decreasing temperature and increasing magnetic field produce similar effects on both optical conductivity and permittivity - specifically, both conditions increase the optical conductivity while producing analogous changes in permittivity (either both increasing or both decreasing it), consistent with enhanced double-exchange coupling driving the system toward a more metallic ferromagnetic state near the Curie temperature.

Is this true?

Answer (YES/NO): YES